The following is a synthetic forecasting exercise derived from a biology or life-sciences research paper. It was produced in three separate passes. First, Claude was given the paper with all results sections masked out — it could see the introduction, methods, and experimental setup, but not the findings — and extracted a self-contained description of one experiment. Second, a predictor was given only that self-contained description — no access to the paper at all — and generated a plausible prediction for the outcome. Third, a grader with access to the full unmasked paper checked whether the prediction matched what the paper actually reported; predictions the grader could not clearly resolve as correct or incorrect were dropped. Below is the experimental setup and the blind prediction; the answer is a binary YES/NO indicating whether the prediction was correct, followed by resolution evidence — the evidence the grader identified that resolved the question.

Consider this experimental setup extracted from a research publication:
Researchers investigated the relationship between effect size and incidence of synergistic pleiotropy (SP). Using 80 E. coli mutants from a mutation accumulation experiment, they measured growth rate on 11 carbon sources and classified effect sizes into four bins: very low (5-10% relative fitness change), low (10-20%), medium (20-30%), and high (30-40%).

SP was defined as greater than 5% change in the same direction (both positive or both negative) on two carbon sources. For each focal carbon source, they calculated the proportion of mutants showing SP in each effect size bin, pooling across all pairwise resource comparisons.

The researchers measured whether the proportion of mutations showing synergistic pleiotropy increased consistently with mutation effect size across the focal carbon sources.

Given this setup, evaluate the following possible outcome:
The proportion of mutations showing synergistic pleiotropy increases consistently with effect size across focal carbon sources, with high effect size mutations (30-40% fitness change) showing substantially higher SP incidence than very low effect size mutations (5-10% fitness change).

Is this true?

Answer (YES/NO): YES